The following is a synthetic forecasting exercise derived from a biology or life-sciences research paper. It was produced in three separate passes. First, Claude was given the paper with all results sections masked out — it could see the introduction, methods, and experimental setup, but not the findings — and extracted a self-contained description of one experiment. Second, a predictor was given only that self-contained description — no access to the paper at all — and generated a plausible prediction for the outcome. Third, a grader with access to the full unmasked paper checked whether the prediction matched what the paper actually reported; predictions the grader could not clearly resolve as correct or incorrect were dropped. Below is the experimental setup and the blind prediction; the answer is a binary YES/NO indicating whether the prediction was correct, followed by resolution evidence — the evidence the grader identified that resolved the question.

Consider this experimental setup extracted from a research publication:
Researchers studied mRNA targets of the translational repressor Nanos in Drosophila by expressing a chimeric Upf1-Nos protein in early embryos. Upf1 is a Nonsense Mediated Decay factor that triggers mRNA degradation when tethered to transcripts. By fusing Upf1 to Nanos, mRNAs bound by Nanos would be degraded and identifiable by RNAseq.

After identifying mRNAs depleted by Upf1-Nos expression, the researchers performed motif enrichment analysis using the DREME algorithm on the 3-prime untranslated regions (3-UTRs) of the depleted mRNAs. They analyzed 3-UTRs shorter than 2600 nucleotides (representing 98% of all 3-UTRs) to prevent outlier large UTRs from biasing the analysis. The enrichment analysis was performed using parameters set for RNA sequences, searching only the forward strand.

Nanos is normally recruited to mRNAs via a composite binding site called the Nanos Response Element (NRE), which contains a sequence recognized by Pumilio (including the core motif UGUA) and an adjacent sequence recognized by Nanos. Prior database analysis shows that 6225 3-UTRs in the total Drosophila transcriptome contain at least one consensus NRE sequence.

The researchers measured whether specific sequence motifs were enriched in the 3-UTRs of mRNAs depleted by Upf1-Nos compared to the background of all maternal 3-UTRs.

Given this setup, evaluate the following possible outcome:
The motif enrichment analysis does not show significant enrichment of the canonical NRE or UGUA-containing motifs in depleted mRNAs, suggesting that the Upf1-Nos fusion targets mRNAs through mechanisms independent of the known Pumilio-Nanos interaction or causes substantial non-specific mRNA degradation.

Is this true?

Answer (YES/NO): NO